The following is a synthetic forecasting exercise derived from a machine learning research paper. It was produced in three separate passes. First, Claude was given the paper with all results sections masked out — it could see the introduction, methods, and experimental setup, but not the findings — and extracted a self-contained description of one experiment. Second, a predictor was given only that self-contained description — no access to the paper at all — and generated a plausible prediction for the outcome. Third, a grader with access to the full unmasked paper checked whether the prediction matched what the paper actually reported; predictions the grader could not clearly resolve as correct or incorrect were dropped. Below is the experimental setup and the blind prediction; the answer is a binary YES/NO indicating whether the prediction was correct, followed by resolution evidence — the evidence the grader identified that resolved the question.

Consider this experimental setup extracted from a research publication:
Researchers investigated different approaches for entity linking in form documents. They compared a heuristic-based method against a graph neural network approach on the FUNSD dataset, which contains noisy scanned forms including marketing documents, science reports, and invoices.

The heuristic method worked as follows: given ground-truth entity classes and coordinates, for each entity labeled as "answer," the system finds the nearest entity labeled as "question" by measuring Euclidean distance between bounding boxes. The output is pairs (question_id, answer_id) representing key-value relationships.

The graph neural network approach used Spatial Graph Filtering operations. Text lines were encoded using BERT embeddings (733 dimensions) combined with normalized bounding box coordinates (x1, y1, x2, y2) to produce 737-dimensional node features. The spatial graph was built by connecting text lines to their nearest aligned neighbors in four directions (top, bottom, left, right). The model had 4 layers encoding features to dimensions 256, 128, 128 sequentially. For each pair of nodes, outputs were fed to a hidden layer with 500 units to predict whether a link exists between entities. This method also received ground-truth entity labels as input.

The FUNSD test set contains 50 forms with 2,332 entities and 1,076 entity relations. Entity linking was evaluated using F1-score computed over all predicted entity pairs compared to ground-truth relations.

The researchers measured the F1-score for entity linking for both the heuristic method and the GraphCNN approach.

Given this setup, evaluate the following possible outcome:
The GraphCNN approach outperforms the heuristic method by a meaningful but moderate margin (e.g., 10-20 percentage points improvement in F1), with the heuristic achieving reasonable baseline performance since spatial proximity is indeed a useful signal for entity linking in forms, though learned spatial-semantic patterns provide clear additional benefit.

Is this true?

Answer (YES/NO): NO